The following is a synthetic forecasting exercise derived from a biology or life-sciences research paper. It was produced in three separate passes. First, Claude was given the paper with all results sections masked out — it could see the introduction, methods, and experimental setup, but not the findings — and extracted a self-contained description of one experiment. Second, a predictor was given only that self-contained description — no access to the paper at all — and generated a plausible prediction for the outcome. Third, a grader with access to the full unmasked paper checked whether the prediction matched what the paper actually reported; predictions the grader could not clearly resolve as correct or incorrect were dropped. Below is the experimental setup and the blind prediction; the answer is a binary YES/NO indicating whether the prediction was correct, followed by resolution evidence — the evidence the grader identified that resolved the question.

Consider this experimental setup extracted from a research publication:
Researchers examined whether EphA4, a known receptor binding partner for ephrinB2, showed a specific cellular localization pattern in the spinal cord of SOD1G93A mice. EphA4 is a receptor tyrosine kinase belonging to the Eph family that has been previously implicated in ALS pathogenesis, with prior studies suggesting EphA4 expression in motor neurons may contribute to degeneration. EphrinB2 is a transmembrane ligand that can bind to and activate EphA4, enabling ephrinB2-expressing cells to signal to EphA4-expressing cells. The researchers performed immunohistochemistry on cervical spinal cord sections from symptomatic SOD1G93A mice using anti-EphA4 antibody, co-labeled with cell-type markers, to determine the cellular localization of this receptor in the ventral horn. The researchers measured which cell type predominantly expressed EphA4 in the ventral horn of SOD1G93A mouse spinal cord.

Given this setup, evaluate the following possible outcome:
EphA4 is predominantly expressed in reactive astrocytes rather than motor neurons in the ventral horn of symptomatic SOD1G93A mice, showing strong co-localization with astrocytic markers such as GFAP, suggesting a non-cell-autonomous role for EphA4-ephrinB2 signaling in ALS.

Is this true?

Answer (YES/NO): NO